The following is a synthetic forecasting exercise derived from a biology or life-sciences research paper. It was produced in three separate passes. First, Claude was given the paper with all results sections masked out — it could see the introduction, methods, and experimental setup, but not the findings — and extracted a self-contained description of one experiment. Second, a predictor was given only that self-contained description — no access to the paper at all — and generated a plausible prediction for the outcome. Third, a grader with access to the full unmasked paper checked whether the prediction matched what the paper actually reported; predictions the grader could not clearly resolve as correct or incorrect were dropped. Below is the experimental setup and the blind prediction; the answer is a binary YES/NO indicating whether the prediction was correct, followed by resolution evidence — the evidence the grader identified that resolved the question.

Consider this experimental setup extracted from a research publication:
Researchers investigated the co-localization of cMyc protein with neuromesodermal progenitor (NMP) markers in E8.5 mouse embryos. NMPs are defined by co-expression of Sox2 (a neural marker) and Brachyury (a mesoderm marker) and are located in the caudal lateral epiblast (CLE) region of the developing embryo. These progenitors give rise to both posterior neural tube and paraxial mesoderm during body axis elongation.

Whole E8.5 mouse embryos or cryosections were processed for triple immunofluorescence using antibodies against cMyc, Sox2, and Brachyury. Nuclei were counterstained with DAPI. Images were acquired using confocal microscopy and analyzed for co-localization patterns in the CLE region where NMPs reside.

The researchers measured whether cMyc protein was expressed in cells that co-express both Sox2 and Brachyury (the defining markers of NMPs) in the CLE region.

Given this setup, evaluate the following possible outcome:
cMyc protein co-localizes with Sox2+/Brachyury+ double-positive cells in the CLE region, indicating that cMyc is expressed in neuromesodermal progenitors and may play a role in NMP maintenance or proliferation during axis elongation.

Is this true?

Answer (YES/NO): YES